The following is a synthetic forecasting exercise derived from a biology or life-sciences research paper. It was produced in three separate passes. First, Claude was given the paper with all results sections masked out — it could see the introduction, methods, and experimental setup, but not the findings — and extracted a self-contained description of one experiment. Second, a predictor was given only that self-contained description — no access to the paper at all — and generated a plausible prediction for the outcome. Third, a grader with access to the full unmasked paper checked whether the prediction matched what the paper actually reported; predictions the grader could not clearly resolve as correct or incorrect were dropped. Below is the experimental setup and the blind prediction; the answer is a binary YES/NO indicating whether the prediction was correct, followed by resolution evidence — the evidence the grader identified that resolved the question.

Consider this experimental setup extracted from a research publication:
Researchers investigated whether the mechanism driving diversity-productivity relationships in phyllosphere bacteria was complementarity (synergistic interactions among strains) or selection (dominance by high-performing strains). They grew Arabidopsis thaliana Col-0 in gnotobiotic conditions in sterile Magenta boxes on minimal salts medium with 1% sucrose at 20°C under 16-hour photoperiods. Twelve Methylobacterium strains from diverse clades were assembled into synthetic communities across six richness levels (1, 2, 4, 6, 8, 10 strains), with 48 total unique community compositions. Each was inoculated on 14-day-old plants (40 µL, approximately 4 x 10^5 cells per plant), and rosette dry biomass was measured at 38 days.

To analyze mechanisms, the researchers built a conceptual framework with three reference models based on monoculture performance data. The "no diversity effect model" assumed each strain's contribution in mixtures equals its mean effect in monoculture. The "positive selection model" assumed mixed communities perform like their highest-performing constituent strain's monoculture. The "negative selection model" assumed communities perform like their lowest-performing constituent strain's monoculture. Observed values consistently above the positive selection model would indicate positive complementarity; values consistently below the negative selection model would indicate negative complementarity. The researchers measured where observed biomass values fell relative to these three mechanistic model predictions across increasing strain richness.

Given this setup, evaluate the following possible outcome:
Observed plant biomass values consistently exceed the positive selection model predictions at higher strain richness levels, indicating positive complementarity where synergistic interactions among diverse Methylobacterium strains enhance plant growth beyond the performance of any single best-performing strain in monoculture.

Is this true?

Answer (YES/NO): NO